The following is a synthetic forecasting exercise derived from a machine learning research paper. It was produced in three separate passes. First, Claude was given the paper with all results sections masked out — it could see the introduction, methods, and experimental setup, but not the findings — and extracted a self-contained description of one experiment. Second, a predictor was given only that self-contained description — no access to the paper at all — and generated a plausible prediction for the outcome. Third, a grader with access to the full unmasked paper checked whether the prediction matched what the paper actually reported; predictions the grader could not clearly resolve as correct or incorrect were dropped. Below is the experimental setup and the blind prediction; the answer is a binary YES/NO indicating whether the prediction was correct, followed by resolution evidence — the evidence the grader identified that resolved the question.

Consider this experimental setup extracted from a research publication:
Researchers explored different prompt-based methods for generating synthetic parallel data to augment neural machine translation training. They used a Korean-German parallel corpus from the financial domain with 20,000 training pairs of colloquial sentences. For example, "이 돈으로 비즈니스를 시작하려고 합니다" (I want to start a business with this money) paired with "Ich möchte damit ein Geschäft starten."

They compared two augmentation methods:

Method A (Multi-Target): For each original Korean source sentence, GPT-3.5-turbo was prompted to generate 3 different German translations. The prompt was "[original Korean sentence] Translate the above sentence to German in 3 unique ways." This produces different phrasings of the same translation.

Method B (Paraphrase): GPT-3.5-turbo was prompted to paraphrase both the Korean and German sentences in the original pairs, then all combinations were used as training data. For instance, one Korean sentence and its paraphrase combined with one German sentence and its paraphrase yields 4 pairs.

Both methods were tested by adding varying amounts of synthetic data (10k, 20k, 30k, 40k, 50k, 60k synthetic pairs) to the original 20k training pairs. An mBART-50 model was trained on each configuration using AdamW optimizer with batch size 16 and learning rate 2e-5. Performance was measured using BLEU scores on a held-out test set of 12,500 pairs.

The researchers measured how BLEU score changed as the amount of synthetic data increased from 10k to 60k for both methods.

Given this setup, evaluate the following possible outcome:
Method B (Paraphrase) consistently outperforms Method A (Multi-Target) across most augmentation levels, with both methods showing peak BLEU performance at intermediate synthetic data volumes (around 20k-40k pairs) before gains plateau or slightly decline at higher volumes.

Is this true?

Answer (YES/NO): NO